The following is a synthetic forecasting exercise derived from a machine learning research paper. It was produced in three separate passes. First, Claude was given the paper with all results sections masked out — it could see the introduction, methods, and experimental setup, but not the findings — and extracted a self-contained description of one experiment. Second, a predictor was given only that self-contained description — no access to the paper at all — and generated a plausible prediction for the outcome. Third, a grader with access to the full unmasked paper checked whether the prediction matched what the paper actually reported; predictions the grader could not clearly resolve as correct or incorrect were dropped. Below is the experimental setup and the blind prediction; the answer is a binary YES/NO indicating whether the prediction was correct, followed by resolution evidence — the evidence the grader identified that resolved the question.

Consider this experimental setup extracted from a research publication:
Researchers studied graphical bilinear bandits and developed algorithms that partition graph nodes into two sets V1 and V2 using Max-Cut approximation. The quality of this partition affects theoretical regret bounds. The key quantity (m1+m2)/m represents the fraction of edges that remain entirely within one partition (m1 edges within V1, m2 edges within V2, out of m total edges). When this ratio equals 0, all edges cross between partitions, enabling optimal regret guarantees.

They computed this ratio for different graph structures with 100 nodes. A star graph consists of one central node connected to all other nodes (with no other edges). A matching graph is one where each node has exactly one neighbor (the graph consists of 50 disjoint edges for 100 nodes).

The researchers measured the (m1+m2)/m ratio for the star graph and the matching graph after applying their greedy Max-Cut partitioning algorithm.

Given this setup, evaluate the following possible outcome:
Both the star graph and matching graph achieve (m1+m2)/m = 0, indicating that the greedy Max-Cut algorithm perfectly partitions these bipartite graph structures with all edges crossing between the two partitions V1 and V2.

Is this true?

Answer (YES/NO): YES